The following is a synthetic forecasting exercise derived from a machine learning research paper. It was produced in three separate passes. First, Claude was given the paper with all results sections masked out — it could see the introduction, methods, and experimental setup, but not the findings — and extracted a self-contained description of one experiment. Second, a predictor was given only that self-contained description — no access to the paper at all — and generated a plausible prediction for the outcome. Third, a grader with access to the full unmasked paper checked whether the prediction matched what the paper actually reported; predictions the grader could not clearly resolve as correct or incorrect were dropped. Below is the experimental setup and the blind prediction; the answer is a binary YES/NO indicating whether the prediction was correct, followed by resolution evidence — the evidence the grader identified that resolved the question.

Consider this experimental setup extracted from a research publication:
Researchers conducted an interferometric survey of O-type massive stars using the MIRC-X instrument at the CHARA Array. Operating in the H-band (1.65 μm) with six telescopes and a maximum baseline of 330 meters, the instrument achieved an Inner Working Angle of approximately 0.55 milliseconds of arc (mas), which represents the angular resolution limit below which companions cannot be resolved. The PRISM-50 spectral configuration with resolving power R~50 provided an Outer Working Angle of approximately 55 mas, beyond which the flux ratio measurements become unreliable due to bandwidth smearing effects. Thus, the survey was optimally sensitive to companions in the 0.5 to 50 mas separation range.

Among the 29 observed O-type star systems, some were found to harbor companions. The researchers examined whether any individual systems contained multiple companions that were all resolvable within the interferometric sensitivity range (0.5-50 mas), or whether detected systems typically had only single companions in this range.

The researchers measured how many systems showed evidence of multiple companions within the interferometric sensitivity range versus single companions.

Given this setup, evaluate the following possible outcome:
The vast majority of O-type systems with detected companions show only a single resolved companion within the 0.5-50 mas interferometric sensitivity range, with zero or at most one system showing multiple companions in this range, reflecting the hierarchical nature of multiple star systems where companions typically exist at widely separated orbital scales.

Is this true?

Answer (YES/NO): NO